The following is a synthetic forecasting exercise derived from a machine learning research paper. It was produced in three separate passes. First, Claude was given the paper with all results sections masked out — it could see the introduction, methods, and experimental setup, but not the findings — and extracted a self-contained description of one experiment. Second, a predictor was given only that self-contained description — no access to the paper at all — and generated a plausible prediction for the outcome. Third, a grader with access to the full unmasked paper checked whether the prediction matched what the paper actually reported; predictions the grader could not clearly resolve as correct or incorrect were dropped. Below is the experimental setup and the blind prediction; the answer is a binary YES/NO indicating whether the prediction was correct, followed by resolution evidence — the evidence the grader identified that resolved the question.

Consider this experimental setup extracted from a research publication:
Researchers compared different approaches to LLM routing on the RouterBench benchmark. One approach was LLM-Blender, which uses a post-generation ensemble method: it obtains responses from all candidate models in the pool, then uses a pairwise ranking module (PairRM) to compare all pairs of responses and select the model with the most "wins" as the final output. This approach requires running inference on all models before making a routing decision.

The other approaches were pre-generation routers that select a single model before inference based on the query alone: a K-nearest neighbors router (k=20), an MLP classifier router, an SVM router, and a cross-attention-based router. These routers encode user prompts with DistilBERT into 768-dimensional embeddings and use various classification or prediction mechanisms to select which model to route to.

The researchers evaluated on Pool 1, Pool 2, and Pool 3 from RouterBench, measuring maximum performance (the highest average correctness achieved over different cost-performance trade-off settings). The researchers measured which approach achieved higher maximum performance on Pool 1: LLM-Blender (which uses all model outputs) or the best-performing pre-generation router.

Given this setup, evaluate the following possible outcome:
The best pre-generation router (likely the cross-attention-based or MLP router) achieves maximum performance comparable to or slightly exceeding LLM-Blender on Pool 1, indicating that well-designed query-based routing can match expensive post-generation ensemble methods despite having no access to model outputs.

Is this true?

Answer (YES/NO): NO